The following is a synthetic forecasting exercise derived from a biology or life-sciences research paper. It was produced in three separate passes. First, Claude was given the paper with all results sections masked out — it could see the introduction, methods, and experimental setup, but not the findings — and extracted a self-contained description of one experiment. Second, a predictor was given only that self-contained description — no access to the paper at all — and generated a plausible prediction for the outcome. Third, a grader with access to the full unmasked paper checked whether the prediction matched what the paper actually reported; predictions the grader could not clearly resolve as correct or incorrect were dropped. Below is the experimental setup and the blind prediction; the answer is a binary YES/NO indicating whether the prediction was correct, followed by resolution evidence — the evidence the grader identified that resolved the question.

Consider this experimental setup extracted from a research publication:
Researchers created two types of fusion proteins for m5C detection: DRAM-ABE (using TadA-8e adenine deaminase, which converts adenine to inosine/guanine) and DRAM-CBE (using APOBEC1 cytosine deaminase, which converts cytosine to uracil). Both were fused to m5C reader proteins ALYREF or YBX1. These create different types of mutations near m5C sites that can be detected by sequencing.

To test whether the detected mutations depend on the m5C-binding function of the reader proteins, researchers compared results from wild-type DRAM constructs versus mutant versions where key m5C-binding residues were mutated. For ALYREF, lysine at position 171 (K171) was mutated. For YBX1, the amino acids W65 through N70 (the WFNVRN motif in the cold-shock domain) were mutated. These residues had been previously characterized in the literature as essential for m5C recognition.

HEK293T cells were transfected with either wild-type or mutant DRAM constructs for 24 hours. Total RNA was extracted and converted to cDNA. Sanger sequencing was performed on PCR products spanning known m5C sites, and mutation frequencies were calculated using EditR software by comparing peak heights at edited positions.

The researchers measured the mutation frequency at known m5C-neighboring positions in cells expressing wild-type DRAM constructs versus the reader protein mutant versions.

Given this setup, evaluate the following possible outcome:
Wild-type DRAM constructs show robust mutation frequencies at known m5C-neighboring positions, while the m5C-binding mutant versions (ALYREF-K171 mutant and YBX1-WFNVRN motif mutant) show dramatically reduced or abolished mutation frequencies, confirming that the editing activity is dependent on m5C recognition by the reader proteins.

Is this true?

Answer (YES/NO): YES